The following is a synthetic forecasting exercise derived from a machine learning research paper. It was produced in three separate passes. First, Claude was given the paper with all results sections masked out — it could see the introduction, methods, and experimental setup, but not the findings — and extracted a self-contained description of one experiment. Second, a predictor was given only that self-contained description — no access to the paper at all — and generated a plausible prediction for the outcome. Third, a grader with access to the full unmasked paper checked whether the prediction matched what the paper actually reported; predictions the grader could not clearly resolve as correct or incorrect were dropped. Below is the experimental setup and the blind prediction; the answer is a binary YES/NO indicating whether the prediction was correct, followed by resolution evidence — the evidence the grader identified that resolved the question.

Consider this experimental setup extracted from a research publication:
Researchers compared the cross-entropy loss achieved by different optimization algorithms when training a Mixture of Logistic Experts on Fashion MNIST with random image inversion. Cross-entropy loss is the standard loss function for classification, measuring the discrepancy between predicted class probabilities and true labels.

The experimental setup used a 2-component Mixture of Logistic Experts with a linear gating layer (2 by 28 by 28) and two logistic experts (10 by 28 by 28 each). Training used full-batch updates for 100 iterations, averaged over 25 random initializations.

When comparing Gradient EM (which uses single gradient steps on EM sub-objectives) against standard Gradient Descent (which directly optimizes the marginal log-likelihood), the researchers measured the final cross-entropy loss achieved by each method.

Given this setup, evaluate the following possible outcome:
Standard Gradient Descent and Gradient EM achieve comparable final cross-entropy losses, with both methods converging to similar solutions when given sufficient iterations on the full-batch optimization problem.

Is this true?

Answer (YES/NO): NO